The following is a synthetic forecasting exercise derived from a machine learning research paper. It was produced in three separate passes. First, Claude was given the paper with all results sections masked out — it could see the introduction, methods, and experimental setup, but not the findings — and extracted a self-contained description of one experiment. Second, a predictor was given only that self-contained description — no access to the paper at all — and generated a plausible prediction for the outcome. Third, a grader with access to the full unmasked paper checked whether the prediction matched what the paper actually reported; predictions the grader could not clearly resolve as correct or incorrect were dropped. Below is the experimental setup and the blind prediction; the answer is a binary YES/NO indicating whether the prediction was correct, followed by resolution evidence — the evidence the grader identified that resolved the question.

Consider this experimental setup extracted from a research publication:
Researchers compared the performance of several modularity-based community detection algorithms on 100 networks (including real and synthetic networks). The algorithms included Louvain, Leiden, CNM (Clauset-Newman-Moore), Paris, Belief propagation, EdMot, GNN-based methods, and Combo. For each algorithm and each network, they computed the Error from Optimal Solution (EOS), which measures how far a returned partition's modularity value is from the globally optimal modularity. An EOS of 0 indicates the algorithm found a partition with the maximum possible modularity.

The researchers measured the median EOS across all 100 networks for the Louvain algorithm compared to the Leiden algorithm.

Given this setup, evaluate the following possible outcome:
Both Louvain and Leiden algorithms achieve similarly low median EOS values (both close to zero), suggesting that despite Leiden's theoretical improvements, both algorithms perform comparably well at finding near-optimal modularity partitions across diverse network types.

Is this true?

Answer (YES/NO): NO